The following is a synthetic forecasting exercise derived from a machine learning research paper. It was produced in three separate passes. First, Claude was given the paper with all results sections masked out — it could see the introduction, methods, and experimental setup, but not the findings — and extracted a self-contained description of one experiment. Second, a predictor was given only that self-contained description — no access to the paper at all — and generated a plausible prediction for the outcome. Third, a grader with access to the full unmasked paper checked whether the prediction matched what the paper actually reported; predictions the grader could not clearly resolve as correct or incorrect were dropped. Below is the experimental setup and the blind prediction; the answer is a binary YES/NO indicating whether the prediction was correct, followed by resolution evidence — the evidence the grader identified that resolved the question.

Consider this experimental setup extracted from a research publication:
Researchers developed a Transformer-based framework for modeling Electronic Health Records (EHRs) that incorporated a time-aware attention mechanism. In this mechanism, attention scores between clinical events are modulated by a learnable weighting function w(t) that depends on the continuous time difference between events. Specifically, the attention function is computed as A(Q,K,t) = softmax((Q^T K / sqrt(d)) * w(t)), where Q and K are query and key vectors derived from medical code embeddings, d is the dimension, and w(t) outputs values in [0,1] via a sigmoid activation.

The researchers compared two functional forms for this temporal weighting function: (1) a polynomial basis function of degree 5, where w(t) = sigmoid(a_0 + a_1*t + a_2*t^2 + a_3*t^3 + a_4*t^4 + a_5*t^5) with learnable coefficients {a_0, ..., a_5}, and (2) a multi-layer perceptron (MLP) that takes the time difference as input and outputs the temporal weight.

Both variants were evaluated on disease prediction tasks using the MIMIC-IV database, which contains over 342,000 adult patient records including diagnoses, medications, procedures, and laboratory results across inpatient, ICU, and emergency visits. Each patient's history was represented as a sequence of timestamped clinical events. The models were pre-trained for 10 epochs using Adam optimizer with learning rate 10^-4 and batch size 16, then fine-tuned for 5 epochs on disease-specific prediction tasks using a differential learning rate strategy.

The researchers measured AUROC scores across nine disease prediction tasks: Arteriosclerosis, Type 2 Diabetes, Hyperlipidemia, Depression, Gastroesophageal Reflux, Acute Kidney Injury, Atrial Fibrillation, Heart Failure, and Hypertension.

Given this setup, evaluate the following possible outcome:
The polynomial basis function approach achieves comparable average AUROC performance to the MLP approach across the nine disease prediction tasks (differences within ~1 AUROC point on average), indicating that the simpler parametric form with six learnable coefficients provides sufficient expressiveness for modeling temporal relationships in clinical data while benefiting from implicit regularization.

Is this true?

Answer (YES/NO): YES